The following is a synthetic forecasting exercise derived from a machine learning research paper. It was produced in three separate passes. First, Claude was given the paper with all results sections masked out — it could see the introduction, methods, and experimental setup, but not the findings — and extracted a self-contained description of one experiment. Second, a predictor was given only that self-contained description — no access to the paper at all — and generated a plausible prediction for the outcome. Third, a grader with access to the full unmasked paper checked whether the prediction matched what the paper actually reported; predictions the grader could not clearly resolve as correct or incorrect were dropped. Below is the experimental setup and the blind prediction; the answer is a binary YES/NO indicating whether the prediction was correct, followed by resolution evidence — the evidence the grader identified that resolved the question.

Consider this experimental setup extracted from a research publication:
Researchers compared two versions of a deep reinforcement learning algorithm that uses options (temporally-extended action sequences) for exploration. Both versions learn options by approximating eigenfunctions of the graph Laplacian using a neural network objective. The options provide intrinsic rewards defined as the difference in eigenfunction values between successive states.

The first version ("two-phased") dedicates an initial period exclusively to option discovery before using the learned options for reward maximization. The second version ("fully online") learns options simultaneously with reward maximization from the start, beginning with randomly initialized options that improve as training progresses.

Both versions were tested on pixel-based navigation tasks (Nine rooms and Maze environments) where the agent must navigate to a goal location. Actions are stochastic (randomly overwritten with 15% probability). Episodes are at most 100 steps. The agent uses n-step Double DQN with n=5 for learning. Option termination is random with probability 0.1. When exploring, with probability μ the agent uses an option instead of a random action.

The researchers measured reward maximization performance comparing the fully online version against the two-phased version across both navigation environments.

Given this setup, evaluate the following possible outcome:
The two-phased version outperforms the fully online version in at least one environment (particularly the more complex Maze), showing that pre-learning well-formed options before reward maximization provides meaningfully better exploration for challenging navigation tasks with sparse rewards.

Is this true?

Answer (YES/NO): NO